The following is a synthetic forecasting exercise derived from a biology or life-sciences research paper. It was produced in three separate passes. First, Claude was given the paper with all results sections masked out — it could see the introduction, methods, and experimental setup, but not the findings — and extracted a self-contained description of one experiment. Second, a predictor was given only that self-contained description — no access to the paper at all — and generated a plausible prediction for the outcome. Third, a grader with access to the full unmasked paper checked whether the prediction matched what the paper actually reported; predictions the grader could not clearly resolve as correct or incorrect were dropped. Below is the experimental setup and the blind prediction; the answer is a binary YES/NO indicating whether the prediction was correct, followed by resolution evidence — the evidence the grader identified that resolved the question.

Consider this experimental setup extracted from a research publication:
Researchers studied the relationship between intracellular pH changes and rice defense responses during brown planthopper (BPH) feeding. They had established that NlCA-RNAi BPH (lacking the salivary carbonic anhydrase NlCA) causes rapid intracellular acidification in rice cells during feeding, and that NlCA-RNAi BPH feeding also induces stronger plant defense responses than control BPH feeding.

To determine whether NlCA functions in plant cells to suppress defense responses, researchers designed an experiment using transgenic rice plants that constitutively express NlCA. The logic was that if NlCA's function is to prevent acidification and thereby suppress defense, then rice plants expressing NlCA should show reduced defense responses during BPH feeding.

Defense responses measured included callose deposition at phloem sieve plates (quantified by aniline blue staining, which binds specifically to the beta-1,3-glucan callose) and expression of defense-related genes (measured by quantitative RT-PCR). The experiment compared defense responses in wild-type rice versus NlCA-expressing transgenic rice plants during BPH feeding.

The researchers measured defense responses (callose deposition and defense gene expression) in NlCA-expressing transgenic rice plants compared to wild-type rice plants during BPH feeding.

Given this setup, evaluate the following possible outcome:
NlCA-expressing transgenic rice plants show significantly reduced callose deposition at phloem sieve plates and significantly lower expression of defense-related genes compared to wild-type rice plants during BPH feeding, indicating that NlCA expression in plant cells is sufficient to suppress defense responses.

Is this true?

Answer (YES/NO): YES